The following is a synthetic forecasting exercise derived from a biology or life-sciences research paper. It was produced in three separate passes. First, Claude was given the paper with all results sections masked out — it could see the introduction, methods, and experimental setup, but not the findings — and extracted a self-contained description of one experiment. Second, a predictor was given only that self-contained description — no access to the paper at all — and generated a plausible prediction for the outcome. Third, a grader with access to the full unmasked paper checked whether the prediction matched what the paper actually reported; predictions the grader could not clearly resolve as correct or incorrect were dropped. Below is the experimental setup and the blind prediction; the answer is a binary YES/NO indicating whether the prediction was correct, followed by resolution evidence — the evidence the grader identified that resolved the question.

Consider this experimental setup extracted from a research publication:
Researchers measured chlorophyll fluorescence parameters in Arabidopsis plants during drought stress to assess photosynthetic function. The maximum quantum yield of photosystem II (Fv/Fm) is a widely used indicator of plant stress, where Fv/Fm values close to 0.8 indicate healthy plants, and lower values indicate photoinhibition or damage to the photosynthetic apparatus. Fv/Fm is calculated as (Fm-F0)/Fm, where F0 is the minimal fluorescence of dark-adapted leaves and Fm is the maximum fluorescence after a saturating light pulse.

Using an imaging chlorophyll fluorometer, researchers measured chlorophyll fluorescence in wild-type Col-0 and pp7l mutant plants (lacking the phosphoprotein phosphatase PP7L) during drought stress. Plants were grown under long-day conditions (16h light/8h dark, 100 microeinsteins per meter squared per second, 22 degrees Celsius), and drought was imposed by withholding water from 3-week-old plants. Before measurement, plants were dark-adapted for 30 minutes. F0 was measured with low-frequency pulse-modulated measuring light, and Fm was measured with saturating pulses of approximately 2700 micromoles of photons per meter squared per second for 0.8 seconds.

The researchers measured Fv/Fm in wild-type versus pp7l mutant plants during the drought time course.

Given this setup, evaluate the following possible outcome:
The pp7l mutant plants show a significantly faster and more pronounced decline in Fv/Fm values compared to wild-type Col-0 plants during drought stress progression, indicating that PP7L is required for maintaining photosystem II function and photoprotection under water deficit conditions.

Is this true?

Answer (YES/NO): NO